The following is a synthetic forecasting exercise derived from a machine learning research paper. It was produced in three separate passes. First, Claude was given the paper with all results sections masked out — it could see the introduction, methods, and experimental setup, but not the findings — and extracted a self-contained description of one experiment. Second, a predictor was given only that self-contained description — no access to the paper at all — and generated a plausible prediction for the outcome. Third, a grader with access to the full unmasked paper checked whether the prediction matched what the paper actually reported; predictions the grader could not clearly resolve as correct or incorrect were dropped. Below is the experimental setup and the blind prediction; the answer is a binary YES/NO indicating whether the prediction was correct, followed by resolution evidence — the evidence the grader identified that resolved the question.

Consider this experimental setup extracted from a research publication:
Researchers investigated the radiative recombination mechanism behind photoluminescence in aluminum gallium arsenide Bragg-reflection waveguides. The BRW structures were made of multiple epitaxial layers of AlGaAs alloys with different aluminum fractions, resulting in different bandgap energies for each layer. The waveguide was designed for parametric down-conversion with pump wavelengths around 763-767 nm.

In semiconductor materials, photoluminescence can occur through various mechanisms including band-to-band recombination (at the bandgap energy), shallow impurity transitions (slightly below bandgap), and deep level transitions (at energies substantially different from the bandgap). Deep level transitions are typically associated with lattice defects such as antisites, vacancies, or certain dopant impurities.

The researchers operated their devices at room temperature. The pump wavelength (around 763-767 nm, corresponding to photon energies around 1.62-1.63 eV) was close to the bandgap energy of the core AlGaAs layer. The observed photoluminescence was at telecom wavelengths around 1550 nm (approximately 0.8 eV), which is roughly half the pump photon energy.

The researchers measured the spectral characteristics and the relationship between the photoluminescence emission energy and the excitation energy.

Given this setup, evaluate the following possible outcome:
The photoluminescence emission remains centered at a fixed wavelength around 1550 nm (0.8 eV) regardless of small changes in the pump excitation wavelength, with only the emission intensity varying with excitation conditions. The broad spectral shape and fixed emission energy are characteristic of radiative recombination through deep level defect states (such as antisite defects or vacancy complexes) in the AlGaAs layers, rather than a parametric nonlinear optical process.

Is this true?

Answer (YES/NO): YES